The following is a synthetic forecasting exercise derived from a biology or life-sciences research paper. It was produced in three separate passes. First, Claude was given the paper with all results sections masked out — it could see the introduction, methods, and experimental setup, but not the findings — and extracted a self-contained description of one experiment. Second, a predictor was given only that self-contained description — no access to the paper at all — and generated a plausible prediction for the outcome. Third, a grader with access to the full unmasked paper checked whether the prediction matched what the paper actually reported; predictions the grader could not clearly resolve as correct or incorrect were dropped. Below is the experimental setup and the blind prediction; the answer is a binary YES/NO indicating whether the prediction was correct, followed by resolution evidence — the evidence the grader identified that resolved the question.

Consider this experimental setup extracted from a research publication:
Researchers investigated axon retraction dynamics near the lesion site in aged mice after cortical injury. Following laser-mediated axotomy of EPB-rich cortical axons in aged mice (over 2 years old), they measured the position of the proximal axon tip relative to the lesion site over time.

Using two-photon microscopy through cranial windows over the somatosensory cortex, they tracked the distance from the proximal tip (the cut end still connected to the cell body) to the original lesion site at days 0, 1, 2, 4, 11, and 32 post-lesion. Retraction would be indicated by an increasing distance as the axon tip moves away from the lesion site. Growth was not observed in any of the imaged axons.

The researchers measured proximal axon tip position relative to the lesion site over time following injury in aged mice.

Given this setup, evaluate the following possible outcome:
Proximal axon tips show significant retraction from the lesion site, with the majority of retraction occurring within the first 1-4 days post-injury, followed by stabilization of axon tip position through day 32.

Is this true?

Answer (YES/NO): YES